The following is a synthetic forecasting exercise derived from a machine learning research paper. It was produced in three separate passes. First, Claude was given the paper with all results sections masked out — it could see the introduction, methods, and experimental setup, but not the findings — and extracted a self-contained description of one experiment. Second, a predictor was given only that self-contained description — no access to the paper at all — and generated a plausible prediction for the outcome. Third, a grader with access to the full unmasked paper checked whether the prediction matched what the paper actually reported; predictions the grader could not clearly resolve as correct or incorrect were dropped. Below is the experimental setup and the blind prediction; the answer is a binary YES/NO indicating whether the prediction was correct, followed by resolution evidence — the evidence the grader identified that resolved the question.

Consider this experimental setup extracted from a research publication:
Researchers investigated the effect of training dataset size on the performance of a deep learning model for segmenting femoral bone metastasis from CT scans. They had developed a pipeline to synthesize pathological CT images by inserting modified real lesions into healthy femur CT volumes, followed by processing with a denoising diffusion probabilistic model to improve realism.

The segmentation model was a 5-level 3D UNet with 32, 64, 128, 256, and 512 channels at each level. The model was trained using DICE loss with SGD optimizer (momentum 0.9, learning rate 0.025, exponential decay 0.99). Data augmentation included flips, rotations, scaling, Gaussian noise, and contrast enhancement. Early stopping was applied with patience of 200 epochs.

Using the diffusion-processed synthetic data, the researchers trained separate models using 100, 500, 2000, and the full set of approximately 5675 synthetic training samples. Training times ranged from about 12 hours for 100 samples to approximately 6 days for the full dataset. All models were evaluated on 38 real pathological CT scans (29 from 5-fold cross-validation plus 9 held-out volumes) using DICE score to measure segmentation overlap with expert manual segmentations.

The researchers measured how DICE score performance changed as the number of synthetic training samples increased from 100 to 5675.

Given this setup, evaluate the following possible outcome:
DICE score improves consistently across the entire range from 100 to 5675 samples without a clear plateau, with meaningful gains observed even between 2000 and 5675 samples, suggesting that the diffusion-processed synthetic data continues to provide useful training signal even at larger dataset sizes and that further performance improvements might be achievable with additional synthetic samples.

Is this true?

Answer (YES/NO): NO